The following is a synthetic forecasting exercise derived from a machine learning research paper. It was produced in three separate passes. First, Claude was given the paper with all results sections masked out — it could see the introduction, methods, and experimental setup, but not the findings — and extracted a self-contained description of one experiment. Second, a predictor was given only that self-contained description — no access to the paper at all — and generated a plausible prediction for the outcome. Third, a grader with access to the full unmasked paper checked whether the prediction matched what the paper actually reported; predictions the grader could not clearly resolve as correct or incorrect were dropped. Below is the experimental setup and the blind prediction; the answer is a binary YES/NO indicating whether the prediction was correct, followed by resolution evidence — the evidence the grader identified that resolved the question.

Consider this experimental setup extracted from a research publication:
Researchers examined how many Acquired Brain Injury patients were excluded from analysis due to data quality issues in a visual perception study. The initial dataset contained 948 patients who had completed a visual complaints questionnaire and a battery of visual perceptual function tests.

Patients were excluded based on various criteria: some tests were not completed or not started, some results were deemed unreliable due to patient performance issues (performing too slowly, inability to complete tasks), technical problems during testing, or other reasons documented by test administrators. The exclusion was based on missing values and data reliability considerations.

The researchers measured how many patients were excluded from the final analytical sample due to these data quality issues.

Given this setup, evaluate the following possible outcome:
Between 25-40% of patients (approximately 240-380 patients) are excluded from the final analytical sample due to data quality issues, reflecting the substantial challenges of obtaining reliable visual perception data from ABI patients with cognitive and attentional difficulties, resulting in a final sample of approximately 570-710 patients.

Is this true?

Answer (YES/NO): NO